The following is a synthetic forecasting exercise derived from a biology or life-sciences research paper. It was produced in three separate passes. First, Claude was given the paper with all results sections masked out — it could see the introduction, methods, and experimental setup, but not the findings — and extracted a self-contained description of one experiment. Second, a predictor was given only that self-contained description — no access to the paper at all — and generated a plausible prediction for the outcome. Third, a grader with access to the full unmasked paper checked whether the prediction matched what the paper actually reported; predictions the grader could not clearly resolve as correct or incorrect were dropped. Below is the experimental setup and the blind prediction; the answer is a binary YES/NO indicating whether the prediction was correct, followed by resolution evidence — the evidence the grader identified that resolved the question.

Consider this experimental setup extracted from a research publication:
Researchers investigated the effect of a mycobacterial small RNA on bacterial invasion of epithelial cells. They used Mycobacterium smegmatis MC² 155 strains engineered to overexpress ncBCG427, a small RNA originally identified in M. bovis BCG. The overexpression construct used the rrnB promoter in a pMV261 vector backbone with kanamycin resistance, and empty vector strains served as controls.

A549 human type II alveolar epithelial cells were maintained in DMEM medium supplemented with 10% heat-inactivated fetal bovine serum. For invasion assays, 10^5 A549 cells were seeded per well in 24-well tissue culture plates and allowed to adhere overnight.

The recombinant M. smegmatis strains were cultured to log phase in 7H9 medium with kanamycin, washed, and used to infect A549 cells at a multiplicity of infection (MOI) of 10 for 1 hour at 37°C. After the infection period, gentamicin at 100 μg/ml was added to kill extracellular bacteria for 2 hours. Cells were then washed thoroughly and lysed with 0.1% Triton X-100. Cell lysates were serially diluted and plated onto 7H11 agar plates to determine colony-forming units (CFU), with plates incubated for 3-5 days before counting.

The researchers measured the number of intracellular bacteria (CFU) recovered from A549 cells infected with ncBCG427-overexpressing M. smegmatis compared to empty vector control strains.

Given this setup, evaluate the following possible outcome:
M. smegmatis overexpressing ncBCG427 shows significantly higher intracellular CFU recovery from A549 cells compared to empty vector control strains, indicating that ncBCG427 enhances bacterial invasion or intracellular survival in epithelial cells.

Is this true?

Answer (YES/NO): NO